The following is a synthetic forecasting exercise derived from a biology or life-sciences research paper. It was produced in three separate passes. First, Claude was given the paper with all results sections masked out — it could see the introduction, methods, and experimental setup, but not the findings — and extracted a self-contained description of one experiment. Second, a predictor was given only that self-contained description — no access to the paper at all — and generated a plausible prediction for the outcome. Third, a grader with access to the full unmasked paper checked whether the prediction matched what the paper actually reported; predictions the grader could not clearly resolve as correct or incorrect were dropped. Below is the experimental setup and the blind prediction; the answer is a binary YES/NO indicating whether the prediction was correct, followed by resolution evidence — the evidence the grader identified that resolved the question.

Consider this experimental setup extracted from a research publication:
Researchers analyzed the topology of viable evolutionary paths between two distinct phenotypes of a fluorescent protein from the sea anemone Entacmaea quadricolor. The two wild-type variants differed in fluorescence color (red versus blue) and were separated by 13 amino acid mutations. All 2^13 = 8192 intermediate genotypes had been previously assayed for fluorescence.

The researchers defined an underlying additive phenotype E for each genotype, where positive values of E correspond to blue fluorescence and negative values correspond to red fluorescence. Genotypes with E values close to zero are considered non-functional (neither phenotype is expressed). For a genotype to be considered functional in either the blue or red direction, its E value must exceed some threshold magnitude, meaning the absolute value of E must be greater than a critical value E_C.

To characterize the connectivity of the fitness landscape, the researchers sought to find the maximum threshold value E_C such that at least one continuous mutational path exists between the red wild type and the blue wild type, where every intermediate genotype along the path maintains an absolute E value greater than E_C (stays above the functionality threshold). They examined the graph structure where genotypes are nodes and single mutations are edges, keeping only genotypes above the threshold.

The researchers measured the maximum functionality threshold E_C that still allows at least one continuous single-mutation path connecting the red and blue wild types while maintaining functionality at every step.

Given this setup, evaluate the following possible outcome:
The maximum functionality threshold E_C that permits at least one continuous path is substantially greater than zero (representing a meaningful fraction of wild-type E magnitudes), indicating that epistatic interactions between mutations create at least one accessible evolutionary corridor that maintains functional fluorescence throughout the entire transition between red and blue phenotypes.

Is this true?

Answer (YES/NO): YES